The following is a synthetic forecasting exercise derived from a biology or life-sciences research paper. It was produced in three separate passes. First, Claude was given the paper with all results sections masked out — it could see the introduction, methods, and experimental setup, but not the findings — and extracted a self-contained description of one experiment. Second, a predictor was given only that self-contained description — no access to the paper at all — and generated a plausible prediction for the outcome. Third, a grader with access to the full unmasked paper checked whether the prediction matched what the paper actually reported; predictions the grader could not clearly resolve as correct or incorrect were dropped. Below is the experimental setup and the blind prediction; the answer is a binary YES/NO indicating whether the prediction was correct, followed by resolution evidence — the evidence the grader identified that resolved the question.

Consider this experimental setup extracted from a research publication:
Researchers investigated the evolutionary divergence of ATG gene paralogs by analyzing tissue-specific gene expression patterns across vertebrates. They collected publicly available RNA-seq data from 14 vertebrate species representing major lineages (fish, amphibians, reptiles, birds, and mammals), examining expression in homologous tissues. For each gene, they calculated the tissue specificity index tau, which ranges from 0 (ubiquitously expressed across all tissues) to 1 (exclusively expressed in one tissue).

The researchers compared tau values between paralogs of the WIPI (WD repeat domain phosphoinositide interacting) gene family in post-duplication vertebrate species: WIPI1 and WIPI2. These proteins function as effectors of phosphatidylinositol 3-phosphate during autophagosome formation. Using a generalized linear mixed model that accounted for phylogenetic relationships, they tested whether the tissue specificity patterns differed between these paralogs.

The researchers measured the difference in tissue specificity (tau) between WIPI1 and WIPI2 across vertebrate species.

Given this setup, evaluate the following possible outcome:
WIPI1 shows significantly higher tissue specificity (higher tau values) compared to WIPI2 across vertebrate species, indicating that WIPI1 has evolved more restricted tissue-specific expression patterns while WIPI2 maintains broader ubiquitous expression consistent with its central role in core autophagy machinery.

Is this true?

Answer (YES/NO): YES